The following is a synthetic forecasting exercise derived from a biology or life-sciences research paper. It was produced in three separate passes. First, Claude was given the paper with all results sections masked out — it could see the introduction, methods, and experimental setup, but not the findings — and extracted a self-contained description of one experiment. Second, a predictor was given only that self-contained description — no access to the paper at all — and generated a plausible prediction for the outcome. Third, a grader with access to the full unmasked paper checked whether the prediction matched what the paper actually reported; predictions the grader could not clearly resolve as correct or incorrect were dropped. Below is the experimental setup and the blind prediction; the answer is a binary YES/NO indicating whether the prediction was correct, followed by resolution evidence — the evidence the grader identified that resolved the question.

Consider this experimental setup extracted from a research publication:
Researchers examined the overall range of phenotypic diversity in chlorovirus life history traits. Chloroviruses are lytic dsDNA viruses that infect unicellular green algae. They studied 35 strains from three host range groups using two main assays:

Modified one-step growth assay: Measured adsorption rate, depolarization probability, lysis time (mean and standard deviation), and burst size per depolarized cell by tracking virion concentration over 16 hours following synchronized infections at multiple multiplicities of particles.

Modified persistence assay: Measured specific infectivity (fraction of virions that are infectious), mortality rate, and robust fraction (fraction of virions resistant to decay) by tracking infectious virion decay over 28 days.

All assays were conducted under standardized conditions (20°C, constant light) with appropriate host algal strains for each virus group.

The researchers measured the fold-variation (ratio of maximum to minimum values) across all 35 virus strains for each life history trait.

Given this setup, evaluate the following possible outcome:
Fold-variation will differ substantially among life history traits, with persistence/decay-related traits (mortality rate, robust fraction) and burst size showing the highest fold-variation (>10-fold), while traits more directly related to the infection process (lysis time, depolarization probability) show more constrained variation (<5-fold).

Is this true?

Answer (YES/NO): NO